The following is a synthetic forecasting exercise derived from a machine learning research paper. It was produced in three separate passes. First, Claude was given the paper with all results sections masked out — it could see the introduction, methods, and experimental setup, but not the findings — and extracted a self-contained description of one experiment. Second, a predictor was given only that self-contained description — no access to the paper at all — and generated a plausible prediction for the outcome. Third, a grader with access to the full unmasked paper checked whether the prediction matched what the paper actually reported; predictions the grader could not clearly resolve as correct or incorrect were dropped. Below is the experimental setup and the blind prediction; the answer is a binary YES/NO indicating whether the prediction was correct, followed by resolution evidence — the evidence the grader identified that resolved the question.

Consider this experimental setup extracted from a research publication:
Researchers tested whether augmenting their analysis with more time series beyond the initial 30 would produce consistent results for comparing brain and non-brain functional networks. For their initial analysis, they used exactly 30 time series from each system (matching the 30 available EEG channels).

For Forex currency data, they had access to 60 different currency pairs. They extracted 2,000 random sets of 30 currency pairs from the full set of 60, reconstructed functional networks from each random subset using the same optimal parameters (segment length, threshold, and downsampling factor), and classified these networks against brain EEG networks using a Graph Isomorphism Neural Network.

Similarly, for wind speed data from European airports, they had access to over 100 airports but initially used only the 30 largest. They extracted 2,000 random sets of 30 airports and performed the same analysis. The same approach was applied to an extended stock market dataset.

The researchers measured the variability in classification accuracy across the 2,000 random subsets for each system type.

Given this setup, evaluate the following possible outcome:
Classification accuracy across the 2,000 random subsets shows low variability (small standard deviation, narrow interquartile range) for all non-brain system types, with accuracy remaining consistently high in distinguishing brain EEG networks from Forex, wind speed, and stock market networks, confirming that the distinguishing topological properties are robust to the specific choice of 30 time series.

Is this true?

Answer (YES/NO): NO